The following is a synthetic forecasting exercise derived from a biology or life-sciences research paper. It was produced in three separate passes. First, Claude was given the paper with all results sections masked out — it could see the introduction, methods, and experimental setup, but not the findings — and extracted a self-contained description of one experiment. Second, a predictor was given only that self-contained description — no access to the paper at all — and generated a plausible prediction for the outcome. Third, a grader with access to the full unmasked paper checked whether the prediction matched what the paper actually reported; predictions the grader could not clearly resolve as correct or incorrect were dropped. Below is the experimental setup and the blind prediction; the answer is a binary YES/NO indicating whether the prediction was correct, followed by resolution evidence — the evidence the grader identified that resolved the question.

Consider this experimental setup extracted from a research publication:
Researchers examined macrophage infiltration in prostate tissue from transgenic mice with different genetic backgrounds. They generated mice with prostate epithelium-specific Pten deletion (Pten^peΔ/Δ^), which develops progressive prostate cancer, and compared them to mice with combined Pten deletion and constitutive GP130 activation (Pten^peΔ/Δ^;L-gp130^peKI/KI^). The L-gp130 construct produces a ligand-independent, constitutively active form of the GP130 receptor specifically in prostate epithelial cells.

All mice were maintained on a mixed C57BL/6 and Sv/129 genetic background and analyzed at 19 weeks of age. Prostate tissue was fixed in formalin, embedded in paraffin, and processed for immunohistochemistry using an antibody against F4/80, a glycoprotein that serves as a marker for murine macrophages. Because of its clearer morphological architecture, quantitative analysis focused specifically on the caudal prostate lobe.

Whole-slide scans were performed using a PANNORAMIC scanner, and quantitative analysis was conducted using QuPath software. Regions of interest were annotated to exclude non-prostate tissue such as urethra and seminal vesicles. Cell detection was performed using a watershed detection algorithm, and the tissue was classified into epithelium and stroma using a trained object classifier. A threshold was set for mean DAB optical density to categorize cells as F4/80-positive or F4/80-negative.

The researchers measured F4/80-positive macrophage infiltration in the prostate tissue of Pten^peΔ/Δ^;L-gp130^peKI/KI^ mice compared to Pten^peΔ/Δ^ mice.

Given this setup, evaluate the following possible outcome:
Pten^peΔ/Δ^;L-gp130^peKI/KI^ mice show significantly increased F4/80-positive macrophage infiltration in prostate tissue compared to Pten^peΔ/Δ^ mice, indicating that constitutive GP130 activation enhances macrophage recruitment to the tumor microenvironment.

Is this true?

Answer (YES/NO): YES